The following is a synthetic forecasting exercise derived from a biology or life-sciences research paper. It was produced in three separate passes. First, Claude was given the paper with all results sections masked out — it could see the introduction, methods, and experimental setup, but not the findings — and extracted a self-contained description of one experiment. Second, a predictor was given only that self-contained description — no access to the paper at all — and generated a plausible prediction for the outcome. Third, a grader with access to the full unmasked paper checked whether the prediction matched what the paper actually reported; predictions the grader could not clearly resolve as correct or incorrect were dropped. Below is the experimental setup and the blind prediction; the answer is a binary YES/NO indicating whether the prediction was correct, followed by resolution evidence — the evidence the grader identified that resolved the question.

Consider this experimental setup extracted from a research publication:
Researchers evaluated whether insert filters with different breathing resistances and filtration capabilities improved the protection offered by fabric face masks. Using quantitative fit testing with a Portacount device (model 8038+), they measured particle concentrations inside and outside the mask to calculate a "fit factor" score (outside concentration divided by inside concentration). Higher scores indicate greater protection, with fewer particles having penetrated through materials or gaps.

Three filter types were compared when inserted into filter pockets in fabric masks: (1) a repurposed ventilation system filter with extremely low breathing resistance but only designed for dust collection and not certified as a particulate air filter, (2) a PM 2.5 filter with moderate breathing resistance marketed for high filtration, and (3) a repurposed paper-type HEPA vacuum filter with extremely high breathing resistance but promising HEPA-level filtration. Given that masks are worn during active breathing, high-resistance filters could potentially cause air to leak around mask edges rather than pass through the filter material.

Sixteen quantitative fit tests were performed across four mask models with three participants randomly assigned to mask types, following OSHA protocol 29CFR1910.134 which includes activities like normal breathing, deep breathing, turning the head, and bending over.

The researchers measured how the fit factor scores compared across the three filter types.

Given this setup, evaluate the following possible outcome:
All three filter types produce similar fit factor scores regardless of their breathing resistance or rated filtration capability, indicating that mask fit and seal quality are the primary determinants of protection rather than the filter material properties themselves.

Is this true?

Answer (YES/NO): NO